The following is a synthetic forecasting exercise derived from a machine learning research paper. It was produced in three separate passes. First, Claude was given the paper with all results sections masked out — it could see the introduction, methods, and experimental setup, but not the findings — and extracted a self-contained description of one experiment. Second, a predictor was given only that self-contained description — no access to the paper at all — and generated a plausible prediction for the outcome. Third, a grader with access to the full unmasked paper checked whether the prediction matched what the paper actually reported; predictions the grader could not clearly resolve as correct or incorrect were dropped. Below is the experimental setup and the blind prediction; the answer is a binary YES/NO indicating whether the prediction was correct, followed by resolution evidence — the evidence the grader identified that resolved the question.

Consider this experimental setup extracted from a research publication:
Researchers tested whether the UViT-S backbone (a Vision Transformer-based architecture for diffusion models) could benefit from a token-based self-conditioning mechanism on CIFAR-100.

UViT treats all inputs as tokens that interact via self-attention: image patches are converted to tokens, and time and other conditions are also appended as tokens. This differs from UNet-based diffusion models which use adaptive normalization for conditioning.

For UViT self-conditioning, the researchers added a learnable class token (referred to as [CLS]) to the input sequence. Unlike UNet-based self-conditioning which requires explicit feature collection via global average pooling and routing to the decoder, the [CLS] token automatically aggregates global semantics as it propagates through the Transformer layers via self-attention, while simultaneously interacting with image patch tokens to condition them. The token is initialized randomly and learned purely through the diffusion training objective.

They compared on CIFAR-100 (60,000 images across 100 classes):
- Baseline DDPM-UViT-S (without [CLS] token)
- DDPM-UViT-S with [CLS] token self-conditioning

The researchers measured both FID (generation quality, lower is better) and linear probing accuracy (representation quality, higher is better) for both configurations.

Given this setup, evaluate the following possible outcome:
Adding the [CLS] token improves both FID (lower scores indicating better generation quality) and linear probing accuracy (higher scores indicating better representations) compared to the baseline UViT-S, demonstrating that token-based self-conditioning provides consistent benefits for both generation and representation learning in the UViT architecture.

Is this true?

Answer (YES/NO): YES